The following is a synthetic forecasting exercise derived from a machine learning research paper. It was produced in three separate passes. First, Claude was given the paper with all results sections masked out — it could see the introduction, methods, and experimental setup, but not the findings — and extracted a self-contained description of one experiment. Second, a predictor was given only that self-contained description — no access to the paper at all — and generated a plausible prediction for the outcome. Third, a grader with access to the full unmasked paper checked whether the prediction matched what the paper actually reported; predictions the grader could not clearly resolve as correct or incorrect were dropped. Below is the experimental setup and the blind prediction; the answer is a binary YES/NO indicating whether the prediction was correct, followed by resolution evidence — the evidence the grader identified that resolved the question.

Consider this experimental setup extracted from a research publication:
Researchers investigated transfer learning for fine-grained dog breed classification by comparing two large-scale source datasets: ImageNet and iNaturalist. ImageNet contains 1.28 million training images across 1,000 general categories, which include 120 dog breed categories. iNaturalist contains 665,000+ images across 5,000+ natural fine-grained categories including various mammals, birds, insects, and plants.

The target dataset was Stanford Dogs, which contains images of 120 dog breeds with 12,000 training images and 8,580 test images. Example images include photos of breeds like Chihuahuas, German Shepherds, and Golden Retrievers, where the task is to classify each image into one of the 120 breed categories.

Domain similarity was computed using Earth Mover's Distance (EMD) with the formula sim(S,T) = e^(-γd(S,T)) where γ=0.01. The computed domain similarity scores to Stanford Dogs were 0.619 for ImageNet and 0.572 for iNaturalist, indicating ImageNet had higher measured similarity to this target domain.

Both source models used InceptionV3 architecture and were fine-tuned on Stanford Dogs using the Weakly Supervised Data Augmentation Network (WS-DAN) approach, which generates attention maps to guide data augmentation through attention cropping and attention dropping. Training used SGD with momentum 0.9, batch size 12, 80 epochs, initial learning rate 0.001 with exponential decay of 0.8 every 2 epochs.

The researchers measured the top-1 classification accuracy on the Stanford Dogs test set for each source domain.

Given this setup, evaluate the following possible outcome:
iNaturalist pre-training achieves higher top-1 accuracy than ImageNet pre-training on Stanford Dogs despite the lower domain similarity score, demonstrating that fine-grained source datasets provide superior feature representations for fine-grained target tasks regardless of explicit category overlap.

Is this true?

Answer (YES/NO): NO